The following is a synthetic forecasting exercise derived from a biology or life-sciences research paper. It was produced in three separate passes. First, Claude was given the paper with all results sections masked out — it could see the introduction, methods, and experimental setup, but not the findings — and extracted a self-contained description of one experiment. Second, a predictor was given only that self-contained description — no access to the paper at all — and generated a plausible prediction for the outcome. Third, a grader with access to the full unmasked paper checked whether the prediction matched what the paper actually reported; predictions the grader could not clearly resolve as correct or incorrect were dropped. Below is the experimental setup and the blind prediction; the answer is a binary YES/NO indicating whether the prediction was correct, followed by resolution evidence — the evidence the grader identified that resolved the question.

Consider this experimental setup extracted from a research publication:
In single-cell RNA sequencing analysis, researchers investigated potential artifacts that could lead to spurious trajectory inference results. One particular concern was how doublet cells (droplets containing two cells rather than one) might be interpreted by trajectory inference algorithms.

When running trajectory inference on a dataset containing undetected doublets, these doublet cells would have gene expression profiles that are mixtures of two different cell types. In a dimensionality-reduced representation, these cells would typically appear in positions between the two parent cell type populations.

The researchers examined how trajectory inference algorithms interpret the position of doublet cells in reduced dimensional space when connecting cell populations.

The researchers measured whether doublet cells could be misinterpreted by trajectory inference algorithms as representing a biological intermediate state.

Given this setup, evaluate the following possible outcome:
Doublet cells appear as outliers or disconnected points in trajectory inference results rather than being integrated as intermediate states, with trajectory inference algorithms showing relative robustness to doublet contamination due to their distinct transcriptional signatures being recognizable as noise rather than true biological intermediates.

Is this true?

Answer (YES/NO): NO